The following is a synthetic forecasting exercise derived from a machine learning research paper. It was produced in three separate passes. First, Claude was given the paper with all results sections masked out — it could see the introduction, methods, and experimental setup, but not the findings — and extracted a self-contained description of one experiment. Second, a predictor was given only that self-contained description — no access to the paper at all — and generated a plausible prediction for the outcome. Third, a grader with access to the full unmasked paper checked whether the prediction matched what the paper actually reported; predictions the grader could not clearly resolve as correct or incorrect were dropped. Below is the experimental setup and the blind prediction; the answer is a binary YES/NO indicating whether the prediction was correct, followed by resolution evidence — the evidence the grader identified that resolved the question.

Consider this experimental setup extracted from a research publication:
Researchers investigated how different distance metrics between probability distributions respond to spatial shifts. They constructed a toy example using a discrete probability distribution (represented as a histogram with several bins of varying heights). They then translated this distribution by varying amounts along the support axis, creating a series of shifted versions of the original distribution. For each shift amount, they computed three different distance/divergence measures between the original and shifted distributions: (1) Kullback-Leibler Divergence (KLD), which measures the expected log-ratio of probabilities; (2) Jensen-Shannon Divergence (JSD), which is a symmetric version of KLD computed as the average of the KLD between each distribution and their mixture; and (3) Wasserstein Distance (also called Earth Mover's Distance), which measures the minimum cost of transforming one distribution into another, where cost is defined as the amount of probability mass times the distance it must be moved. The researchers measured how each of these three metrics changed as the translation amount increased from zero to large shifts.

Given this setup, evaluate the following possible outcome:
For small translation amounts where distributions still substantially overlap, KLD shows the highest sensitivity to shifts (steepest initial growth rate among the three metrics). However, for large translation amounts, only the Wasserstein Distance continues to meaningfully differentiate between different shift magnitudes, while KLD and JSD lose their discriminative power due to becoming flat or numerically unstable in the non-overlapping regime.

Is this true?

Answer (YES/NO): NO